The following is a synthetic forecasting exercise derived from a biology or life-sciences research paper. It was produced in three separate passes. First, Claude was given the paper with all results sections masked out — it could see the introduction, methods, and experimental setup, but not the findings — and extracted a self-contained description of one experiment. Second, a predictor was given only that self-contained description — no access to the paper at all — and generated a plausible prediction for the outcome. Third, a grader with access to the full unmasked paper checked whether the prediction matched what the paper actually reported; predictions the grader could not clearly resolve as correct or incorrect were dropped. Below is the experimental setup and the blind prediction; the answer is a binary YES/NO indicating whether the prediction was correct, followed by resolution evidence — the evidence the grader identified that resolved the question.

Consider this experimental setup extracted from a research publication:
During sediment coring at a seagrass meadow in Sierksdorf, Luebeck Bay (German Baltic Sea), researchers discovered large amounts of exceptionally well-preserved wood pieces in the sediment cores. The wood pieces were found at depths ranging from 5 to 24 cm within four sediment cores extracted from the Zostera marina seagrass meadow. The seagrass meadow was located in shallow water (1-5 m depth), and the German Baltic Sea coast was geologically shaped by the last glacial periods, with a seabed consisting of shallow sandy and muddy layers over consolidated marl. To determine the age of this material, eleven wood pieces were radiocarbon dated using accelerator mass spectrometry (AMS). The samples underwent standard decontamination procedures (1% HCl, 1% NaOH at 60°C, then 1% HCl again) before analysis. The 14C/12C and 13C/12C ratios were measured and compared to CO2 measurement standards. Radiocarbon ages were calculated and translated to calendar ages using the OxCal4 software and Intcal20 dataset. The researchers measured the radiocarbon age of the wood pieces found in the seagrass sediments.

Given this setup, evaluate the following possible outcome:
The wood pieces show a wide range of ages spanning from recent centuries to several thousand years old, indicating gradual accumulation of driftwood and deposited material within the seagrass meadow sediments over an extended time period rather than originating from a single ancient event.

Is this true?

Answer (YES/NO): NO